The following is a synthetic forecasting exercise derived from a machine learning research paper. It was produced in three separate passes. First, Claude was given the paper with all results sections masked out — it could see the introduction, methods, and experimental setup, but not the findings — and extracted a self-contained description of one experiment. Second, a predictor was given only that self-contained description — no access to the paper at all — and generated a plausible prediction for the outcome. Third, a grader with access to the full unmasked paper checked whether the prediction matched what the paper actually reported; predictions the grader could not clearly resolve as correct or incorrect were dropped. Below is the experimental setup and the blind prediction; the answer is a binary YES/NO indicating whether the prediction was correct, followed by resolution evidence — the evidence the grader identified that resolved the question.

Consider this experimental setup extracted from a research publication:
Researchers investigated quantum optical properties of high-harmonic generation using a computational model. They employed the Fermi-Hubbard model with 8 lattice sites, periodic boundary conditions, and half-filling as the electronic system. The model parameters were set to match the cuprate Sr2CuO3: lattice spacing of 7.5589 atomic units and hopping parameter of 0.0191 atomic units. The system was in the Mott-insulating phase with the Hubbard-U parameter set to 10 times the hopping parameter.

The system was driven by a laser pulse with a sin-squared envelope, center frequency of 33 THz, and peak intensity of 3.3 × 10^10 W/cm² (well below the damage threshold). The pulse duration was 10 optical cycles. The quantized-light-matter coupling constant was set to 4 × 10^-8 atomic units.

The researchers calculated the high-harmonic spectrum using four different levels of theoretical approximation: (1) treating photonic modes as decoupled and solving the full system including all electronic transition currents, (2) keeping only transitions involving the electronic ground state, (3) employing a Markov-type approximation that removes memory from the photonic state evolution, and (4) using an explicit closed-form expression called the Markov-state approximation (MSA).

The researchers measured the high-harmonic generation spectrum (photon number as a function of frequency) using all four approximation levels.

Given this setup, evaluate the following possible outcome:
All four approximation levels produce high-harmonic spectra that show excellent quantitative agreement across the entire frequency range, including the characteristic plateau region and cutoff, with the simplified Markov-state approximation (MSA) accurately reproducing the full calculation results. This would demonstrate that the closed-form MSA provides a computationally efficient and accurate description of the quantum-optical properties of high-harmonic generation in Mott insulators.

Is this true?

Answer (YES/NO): NO